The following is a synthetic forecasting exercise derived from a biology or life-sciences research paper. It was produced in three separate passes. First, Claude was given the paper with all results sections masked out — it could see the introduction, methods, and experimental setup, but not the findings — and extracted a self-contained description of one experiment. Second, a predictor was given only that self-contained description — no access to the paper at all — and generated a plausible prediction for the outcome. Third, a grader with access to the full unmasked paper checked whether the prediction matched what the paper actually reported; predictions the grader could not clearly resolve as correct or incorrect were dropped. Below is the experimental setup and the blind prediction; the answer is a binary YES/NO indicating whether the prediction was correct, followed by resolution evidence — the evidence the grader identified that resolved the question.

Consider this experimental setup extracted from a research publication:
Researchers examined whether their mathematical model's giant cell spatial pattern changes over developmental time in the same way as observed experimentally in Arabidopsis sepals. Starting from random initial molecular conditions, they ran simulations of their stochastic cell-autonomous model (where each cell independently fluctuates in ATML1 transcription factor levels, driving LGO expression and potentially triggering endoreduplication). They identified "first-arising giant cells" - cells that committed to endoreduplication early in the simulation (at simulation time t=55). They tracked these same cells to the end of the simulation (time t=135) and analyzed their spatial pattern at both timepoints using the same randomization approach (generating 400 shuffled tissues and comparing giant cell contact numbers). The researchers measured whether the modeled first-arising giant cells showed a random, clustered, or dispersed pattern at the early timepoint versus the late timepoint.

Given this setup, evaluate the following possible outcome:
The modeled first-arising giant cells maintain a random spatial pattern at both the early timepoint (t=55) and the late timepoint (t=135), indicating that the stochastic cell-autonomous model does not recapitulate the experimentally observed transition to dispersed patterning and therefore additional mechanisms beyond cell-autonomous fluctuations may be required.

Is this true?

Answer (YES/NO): NO